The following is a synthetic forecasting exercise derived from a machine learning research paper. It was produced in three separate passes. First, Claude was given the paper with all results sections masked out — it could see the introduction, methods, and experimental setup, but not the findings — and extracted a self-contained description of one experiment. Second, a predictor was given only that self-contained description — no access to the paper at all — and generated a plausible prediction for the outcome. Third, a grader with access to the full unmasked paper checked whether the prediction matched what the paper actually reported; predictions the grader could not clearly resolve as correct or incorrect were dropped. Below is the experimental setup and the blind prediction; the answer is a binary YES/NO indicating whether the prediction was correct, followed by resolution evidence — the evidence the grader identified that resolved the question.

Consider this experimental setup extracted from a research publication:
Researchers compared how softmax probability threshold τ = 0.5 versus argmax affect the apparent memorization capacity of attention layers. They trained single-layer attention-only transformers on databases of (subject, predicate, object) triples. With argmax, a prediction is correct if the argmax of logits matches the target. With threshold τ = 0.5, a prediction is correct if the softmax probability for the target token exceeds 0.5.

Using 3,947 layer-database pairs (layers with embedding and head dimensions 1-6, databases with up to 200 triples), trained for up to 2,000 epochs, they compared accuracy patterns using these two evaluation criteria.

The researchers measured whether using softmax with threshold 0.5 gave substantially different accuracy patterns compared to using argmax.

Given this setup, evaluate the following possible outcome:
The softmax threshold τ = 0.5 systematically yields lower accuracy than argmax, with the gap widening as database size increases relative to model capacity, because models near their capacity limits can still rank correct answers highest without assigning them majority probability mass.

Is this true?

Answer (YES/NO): NO